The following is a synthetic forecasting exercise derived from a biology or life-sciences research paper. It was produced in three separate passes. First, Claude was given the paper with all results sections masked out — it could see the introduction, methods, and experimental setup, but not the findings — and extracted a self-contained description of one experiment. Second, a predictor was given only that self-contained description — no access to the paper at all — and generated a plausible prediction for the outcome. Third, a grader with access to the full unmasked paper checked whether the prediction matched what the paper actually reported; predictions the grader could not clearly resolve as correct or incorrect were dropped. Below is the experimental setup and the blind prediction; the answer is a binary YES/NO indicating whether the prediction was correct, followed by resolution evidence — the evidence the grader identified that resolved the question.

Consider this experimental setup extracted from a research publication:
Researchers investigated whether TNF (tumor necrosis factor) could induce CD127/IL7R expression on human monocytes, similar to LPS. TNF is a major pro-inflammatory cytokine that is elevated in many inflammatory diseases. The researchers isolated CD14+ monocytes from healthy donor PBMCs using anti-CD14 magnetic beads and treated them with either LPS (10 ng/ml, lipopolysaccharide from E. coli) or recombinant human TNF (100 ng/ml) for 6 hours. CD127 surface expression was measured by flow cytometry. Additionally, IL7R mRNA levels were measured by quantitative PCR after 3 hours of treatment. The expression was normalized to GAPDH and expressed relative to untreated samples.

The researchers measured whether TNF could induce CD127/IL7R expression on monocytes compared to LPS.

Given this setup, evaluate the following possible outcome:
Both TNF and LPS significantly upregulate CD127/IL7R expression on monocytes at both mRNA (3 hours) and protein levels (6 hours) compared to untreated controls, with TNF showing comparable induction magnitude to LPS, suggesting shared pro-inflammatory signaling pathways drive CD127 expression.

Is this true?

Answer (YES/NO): NO